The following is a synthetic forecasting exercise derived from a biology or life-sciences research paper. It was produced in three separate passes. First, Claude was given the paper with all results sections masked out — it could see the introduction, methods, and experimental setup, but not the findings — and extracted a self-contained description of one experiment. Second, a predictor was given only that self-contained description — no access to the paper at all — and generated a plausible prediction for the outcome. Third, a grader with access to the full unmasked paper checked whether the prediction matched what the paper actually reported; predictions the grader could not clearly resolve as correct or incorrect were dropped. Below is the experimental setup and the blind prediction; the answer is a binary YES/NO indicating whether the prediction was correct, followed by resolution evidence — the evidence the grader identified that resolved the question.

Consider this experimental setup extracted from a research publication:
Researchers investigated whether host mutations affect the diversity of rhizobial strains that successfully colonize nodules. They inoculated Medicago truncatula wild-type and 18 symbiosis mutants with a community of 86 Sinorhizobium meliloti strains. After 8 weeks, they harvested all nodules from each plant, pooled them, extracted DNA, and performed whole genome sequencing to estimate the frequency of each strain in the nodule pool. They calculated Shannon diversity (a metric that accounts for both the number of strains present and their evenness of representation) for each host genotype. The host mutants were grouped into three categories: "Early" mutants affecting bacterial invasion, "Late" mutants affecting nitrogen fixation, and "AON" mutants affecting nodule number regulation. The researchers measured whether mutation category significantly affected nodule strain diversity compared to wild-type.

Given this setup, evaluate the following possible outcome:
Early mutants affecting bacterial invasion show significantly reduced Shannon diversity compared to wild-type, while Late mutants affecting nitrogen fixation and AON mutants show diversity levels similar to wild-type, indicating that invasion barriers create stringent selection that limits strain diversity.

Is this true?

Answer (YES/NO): NO